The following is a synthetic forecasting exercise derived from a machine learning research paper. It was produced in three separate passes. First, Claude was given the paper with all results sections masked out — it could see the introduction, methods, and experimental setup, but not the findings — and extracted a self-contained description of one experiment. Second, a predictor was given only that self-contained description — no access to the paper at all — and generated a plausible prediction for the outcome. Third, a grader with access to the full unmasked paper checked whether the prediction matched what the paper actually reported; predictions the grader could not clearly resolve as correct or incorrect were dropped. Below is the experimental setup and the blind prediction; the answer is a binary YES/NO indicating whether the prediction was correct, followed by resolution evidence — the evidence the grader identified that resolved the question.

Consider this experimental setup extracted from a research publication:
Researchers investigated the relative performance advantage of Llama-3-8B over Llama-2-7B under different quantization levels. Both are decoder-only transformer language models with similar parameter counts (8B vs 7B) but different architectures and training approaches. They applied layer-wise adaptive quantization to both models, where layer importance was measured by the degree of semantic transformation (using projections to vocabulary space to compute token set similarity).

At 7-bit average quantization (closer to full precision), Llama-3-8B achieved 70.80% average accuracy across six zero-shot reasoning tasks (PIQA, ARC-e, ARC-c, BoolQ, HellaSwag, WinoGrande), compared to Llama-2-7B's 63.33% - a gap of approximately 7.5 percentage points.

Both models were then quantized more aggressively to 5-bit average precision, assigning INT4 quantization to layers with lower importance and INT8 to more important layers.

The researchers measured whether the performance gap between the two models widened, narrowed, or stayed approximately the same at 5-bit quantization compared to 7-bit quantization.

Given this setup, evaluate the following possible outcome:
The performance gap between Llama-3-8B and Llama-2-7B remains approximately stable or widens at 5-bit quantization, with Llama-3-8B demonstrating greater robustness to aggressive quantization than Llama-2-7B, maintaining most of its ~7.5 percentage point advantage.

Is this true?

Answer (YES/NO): YES